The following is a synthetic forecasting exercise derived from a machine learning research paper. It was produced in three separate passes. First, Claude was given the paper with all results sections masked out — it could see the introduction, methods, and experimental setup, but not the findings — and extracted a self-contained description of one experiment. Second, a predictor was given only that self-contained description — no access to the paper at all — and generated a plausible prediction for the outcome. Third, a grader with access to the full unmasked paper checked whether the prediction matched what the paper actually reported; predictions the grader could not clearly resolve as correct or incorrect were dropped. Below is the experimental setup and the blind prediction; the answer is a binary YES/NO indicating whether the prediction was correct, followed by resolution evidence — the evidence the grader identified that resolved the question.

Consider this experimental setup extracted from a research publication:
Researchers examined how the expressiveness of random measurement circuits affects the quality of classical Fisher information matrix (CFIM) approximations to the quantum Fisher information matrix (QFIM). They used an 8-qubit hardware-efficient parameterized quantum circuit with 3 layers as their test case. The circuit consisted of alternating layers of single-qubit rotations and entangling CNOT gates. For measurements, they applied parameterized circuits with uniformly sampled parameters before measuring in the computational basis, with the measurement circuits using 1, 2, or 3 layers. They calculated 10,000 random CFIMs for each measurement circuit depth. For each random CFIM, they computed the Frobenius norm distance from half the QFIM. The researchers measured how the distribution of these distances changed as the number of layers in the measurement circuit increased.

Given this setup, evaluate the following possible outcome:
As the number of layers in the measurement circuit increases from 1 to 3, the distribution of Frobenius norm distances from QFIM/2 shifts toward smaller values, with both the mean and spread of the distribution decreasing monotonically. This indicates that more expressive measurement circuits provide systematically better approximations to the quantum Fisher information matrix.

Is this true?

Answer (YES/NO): YES